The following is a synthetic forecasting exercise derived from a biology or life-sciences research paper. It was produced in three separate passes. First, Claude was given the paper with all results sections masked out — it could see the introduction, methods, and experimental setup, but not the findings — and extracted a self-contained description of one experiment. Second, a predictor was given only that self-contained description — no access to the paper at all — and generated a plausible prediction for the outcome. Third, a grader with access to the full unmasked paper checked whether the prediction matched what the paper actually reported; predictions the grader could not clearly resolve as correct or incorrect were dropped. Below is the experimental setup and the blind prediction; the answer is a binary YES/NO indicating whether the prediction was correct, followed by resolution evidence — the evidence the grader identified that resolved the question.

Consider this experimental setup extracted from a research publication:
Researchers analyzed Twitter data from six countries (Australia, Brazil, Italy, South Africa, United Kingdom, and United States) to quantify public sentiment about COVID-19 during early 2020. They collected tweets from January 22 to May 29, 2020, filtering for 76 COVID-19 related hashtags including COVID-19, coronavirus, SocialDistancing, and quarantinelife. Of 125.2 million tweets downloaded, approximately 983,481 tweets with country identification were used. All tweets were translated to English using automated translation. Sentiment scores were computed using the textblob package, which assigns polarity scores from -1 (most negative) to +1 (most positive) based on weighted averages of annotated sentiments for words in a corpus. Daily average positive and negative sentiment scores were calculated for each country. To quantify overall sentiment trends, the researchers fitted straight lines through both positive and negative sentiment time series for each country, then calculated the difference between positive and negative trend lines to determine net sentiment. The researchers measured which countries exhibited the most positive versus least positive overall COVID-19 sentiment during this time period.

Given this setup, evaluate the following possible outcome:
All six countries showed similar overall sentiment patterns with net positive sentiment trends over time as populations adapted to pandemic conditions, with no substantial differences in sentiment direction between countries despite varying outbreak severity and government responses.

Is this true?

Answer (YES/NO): NO